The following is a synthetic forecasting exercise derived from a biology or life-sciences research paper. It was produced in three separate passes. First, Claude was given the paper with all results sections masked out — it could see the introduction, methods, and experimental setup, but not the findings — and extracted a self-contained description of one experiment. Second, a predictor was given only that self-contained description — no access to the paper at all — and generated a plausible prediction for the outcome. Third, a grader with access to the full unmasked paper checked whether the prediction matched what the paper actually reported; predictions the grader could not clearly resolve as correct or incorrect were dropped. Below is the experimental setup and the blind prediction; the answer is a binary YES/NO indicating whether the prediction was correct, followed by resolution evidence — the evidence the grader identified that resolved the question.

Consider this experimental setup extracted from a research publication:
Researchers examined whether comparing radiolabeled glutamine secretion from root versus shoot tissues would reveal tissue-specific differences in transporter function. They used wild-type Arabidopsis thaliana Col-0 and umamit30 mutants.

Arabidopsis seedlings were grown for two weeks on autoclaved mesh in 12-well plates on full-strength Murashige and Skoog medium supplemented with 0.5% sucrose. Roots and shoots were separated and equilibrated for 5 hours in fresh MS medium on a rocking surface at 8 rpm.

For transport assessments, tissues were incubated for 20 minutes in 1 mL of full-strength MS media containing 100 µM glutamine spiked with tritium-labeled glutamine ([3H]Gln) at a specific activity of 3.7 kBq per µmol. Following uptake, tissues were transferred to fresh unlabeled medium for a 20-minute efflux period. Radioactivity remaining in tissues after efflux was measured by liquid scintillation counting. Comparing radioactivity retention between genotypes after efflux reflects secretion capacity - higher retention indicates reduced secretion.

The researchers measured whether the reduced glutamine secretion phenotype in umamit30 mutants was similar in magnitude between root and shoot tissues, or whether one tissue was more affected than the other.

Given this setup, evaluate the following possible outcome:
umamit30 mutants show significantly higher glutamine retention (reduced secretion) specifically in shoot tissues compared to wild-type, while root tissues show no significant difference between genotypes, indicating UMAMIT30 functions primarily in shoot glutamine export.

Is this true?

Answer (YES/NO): YES